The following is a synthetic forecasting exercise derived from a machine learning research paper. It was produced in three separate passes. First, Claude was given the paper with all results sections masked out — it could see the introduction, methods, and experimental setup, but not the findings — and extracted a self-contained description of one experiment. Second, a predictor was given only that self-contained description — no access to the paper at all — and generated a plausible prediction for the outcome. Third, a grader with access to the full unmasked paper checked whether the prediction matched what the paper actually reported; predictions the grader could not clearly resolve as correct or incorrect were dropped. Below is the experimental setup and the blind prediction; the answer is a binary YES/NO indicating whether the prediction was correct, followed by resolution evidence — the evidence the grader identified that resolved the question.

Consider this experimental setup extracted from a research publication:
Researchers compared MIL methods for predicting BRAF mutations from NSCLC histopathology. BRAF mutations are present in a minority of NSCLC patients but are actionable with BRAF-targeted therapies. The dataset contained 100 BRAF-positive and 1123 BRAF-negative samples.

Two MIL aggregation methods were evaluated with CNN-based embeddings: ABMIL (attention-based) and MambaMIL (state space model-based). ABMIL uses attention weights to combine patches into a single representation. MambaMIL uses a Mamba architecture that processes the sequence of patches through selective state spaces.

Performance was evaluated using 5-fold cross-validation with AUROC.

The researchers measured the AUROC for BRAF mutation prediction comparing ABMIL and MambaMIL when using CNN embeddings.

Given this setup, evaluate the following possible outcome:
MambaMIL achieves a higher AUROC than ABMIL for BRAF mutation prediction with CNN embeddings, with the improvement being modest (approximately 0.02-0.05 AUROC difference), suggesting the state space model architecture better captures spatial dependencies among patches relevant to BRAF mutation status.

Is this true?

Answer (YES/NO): NO